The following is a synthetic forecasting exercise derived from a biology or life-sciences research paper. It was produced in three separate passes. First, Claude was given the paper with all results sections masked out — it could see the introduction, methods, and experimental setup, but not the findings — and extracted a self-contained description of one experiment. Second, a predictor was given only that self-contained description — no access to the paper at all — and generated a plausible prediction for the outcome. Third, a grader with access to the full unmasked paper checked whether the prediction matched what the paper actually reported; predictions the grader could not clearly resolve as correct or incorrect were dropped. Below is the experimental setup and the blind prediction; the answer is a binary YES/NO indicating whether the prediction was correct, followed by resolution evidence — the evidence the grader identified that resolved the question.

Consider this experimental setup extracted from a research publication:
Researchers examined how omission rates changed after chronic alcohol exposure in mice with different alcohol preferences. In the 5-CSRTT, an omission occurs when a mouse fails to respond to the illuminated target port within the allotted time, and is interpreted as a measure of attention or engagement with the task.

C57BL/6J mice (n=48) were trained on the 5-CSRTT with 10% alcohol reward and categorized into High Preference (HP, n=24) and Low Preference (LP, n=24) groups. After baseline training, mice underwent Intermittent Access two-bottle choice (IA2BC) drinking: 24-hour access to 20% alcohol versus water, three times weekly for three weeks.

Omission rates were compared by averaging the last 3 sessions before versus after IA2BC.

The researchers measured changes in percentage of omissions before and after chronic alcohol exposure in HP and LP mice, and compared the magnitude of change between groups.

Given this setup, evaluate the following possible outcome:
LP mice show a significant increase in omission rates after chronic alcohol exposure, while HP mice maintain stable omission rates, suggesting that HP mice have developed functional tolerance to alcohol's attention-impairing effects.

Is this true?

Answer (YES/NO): NO